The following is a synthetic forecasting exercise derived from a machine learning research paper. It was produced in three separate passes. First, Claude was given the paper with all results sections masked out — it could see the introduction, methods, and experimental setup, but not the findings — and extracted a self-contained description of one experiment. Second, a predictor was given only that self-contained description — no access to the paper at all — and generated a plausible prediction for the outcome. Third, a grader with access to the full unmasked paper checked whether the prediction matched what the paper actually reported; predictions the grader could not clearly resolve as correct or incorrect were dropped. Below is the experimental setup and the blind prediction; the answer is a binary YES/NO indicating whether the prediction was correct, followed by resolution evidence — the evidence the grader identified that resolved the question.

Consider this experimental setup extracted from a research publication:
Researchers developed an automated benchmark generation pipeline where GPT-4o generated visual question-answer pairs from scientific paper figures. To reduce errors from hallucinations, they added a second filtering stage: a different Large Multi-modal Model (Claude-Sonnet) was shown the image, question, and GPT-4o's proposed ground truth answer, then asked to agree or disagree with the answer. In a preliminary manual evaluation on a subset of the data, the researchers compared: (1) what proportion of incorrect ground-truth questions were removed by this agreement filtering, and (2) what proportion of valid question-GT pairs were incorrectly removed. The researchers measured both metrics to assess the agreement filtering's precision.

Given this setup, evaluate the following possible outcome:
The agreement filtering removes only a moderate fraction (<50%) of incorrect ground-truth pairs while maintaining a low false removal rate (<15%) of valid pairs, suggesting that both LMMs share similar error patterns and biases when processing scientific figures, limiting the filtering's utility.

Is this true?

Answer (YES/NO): NO